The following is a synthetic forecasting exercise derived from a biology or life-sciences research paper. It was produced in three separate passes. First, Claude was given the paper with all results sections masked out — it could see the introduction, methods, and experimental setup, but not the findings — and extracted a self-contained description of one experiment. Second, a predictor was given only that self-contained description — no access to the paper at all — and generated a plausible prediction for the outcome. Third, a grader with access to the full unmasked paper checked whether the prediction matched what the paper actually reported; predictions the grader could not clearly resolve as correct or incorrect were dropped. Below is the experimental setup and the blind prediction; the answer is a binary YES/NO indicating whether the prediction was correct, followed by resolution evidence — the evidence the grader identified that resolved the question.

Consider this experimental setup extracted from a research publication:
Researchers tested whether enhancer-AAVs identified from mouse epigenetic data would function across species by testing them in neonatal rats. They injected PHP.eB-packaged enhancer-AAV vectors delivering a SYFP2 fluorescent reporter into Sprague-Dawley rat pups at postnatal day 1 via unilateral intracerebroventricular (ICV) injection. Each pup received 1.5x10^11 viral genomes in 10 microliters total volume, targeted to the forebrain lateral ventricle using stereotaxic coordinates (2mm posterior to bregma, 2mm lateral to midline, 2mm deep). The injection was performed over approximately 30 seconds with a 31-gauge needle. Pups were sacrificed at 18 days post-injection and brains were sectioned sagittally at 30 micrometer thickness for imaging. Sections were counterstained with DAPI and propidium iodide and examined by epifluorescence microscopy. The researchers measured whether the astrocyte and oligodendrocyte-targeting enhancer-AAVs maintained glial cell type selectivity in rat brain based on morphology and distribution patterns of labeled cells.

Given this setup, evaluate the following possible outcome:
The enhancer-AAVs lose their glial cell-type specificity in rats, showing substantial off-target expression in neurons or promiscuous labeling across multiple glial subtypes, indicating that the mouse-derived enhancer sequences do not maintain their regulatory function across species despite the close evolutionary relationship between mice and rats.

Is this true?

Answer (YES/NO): NO